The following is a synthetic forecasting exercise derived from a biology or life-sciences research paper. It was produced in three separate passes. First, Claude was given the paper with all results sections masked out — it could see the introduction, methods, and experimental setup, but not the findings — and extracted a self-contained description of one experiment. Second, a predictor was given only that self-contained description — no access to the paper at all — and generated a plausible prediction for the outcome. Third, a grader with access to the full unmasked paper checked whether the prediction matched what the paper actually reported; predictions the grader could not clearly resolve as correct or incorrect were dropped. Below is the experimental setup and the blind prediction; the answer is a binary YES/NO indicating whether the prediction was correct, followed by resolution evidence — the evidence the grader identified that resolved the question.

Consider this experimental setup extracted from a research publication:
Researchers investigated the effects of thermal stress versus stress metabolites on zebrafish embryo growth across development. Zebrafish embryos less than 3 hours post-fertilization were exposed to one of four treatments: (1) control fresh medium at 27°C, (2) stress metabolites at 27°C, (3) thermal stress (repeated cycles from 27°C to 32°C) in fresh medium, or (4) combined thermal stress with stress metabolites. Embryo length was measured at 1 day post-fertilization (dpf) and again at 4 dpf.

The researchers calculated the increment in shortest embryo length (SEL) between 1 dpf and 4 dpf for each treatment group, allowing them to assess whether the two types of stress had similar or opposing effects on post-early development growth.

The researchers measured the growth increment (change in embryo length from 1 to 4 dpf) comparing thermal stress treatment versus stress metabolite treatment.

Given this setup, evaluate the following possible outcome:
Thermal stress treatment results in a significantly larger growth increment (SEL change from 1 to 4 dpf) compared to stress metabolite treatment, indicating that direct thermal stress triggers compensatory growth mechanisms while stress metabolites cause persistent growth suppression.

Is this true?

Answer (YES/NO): NO